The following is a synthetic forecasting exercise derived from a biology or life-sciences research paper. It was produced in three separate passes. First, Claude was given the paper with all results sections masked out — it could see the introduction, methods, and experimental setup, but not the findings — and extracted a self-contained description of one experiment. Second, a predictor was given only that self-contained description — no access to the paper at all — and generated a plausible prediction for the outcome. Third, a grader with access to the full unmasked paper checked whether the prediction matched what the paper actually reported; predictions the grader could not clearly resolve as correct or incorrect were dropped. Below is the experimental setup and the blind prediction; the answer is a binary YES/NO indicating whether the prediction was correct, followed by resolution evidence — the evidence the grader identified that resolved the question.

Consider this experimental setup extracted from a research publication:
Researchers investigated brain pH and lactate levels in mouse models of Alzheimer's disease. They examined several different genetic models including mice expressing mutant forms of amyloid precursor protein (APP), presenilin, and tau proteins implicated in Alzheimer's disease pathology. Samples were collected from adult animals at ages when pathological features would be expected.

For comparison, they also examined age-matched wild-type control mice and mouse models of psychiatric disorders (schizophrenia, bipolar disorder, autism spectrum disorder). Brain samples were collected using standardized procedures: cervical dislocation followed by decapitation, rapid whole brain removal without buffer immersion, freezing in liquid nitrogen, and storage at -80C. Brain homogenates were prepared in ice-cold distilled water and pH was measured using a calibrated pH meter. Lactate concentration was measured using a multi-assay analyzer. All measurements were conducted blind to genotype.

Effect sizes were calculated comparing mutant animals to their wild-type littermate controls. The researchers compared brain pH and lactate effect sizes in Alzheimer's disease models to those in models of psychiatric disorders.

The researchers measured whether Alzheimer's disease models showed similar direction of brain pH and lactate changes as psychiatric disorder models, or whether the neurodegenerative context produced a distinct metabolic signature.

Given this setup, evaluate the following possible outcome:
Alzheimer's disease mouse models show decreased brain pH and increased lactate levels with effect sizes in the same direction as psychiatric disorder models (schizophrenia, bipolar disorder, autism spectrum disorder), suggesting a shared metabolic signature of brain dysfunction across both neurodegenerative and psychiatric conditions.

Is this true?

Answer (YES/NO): YES